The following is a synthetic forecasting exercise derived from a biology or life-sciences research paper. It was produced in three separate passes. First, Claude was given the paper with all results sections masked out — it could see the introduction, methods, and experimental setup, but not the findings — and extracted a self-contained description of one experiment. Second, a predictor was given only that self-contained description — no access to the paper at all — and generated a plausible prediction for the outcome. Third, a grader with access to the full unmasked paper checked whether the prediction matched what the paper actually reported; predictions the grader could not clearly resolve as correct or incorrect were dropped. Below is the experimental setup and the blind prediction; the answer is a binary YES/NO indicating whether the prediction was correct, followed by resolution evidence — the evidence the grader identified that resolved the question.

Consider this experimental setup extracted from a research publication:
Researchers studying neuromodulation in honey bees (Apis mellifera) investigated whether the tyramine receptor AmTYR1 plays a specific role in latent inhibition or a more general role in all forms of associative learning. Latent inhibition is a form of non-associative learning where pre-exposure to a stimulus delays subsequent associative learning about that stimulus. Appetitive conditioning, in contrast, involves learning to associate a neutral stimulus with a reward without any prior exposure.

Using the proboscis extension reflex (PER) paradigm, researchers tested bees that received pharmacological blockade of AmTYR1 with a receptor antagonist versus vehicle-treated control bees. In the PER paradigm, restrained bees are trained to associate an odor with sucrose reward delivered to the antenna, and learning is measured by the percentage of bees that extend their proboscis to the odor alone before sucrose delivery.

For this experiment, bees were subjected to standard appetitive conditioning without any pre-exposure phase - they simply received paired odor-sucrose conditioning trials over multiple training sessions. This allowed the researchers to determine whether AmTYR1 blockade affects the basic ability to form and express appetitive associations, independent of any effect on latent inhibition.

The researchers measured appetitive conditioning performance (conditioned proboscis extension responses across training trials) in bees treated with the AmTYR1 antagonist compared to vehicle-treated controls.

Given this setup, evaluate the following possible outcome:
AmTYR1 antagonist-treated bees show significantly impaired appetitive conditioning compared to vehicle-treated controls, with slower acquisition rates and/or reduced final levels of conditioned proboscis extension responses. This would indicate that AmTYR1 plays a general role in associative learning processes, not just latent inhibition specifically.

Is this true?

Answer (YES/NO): NO